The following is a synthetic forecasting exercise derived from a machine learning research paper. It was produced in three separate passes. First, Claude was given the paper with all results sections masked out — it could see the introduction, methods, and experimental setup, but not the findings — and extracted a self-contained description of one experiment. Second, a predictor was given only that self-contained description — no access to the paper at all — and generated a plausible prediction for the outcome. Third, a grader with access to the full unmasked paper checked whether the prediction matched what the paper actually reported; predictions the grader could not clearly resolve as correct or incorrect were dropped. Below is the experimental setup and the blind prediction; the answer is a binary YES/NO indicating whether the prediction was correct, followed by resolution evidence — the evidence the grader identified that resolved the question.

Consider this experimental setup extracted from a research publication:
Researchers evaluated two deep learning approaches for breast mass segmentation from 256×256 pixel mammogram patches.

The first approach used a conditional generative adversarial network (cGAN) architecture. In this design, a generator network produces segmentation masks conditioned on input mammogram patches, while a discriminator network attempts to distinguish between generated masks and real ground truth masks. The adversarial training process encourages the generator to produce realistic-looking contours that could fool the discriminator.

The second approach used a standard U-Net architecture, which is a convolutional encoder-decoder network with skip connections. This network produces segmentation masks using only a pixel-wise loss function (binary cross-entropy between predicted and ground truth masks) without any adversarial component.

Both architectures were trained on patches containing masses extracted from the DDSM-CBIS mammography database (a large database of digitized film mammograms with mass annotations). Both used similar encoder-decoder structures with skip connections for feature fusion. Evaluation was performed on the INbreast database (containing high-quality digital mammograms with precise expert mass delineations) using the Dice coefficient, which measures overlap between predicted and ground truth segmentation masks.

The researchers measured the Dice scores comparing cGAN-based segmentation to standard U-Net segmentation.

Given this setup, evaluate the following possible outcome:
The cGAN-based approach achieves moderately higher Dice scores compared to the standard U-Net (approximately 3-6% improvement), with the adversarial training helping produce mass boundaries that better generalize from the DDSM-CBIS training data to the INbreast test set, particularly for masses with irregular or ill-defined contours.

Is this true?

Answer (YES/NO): NO